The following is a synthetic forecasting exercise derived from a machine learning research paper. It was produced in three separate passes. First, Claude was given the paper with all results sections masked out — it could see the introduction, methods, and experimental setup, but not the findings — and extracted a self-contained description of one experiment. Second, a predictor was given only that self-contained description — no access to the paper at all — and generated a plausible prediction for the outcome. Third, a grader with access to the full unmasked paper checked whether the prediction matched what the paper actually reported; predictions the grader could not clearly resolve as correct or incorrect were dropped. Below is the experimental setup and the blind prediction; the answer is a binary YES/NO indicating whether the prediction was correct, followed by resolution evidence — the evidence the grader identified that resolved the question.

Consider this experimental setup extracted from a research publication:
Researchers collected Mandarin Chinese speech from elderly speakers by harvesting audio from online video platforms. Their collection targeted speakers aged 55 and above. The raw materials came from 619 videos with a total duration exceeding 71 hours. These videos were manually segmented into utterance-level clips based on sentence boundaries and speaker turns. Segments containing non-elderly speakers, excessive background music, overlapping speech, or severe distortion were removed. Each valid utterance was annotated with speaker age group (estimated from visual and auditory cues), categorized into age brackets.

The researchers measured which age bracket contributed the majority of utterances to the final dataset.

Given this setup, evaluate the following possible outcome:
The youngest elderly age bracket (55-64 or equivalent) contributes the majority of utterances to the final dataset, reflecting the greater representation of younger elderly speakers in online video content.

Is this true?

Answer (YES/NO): NO